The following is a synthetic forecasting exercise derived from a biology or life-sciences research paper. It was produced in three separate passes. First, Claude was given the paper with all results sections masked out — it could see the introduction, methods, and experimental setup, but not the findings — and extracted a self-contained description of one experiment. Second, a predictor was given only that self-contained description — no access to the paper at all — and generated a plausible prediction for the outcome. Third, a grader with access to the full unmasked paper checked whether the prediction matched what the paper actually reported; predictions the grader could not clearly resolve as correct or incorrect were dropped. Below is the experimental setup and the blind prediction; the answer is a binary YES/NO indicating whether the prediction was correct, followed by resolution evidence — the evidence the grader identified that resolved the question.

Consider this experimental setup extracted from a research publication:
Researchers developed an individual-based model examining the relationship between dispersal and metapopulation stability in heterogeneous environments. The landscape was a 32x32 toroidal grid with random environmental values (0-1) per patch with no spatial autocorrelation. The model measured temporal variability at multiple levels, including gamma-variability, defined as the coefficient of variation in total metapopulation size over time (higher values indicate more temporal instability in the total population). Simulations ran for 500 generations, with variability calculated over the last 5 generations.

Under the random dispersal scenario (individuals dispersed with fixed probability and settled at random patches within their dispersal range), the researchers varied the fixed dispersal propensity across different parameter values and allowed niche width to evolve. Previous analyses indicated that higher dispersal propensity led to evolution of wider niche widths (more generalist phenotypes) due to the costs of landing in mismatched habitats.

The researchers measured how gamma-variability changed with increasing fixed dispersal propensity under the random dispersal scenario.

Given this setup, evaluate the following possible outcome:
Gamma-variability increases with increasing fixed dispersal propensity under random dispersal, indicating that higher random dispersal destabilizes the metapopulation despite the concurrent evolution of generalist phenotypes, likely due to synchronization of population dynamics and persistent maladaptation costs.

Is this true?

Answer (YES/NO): NO